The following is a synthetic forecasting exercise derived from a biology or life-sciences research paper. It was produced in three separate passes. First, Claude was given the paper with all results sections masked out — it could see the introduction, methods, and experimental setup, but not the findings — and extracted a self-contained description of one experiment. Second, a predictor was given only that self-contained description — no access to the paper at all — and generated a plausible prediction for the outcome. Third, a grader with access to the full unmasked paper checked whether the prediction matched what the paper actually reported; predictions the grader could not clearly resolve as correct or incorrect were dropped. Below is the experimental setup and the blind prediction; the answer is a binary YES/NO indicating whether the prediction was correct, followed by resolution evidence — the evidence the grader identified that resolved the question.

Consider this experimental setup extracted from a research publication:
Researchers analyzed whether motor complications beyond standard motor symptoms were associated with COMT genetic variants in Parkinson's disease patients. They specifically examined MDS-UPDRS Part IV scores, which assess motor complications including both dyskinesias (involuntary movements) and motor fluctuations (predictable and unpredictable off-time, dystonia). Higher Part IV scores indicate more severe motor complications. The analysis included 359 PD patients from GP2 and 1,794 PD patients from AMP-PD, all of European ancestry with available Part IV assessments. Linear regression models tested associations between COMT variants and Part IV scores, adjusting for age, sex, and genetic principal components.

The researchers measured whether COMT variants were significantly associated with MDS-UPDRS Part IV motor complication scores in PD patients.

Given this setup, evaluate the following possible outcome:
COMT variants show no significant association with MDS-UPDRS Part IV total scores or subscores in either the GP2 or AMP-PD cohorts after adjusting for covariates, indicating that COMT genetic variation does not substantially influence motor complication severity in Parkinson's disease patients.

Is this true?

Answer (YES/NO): YES